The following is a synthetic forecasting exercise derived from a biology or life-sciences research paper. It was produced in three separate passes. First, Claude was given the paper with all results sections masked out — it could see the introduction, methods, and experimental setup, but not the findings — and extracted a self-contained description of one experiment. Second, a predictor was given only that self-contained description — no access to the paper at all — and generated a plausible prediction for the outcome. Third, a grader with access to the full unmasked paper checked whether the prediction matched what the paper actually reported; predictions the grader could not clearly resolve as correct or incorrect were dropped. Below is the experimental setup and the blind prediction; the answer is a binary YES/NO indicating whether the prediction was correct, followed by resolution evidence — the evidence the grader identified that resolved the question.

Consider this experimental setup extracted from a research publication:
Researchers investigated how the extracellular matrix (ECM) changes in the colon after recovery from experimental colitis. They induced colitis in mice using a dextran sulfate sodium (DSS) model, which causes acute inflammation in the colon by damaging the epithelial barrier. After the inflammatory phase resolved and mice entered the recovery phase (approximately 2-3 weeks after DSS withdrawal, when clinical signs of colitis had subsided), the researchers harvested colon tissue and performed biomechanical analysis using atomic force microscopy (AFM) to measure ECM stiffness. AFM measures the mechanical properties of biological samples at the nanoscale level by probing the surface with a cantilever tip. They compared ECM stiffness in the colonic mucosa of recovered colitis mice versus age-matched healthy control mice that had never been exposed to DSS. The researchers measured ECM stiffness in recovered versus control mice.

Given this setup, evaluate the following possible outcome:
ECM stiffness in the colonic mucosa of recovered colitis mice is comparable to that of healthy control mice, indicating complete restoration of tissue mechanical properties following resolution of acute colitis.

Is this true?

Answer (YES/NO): NO